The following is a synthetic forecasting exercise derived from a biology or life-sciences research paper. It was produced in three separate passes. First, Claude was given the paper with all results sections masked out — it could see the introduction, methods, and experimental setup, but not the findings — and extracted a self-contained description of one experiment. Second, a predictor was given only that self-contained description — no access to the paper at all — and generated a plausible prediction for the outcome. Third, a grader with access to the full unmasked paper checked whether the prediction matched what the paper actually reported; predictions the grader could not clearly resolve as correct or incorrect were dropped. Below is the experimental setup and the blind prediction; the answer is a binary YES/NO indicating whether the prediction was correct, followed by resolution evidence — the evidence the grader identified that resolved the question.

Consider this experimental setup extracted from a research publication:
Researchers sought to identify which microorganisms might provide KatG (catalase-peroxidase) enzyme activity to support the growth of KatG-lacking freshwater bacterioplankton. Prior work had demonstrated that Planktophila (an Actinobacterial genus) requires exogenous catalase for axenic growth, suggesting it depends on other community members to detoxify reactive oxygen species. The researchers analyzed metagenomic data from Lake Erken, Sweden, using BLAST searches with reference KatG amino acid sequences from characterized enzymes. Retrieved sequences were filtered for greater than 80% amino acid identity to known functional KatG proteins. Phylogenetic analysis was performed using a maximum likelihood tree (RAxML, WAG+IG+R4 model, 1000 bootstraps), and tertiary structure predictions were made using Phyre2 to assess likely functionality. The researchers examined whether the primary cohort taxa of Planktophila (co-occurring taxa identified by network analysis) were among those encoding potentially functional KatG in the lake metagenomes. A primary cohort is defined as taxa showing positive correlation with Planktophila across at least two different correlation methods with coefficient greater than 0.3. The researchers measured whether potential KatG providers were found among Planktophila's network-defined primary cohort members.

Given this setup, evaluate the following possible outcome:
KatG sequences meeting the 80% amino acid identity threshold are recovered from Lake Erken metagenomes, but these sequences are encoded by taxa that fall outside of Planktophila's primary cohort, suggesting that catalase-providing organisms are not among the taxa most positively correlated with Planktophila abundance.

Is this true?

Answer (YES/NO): NO